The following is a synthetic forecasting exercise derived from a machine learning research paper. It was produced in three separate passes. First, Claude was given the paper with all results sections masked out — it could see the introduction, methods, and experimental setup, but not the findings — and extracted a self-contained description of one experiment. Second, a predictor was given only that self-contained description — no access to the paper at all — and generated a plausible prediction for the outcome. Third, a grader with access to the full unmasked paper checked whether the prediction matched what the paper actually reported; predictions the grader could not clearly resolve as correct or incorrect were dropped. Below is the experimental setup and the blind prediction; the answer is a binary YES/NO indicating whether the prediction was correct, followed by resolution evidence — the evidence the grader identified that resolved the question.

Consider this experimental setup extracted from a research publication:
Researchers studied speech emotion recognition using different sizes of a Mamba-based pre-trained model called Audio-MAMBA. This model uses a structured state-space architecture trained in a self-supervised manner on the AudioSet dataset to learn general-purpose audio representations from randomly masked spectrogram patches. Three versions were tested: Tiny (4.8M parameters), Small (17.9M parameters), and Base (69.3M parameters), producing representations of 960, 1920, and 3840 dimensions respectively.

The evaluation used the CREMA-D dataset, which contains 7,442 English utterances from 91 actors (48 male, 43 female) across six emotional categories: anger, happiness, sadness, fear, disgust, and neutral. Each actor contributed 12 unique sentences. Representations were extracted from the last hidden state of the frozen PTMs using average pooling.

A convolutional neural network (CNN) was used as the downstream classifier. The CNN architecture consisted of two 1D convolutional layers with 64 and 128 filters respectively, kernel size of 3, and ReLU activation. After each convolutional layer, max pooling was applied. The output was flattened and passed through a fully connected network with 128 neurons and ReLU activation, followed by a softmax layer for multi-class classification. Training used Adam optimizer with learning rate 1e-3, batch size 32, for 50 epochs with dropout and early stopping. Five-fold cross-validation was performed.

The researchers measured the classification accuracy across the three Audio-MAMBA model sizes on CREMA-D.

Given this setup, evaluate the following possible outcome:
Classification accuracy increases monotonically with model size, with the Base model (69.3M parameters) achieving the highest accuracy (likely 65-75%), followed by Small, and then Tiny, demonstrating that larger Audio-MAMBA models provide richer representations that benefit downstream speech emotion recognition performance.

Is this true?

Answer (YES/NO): YES